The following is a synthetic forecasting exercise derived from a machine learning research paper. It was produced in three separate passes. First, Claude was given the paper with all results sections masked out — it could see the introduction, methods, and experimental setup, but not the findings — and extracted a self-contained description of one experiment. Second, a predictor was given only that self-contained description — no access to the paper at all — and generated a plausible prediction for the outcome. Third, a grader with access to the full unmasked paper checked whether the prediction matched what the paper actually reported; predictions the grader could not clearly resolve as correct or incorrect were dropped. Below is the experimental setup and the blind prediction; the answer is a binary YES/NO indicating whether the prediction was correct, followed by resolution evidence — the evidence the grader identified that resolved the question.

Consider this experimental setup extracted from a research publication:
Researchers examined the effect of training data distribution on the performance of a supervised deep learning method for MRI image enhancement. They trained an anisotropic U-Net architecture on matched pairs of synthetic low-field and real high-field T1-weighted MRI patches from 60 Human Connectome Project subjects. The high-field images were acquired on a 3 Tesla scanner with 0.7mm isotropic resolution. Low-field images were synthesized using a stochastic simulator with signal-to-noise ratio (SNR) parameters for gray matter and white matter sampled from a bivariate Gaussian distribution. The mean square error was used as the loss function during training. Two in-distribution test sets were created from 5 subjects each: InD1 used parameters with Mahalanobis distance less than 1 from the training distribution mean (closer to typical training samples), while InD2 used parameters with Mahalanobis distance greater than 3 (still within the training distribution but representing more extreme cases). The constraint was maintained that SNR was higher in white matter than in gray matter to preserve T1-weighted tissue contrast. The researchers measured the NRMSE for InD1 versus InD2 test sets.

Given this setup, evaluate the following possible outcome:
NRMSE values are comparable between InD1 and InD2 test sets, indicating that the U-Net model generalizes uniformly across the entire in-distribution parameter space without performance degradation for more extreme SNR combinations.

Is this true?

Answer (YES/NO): NO